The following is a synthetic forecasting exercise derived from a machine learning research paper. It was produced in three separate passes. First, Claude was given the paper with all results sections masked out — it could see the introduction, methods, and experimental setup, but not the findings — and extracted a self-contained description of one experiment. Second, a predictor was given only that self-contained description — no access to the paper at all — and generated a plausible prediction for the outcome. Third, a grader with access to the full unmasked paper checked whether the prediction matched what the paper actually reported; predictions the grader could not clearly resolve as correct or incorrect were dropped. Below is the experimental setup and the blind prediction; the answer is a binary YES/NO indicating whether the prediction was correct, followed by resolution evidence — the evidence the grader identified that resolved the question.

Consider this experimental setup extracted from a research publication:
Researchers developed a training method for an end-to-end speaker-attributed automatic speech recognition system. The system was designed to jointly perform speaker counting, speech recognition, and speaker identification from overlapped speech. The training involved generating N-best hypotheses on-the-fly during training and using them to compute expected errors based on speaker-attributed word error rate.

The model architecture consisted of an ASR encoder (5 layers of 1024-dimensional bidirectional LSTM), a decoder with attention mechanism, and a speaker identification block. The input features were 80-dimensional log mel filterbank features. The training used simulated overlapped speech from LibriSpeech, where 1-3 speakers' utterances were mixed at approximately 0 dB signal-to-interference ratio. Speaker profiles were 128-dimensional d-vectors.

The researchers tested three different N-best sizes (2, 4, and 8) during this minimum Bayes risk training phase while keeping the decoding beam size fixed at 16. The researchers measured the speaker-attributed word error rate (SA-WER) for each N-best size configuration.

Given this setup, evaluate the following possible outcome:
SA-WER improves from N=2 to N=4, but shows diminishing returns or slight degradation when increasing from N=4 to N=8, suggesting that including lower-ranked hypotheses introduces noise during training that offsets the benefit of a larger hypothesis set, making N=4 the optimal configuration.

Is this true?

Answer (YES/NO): YES